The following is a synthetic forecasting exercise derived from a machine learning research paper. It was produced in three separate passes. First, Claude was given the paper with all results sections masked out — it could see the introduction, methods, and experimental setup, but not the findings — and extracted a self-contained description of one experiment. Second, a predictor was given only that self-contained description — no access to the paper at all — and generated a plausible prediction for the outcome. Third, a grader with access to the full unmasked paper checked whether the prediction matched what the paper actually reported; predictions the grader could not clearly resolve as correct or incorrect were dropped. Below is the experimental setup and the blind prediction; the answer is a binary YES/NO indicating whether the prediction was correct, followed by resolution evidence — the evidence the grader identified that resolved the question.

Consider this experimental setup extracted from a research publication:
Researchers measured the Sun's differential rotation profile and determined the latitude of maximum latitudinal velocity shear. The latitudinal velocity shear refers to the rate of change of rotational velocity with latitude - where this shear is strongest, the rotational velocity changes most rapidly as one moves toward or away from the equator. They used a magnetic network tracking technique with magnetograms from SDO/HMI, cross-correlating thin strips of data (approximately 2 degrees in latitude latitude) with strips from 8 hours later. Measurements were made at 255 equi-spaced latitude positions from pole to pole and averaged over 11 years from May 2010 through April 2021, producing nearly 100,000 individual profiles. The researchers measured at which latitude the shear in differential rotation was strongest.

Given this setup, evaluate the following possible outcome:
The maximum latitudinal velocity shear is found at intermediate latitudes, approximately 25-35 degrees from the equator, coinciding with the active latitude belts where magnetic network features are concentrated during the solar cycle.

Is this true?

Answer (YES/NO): YES